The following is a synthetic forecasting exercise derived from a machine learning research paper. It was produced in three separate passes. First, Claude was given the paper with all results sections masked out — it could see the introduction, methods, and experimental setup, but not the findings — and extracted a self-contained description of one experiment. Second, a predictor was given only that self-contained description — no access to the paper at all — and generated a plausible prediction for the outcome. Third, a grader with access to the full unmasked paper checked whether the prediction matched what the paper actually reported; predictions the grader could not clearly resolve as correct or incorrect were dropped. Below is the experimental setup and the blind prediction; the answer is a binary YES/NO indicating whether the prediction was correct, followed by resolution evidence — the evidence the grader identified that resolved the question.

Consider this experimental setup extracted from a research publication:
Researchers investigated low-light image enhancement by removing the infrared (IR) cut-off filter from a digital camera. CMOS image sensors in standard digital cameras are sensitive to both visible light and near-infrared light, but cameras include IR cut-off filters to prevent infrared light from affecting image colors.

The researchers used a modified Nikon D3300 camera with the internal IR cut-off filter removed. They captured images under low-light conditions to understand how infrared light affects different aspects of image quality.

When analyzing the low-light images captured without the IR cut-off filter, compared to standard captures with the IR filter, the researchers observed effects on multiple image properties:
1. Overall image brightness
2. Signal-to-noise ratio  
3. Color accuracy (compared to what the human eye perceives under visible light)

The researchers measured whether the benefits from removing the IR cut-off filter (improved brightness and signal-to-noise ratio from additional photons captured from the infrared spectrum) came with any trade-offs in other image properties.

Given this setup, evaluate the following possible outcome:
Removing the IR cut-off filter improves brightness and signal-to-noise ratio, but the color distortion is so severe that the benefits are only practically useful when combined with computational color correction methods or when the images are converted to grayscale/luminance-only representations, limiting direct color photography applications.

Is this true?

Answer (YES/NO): NO